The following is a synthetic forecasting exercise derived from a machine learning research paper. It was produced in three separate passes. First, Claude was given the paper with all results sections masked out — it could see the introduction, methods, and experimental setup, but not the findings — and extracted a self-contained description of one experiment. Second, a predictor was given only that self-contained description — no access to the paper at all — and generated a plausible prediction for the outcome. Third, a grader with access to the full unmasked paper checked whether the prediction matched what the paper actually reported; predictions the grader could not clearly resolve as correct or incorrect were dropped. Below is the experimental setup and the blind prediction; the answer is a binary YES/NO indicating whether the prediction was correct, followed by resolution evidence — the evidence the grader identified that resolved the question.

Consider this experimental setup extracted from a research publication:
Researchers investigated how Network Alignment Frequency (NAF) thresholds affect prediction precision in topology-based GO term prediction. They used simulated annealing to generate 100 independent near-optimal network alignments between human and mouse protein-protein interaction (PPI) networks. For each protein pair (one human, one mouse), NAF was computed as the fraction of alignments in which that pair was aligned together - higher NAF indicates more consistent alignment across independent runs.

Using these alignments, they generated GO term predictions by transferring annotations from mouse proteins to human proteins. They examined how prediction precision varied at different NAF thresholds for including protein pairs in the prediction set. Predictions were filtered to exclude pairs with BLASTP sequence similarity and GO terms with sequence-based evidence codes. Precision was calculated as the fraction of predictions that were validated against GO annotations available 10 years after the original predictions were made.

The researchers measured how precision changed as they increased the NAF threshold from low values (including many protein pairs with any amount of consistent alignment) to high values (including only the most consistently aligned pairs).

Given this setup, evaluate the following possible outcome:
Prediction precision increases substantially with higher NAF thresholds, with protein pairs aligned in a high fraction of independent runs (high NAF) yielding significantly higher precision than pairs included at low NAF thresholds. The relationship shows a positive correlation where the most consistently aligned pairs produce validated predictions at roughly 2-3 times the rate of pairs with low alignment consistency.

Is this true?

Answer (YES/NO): YES